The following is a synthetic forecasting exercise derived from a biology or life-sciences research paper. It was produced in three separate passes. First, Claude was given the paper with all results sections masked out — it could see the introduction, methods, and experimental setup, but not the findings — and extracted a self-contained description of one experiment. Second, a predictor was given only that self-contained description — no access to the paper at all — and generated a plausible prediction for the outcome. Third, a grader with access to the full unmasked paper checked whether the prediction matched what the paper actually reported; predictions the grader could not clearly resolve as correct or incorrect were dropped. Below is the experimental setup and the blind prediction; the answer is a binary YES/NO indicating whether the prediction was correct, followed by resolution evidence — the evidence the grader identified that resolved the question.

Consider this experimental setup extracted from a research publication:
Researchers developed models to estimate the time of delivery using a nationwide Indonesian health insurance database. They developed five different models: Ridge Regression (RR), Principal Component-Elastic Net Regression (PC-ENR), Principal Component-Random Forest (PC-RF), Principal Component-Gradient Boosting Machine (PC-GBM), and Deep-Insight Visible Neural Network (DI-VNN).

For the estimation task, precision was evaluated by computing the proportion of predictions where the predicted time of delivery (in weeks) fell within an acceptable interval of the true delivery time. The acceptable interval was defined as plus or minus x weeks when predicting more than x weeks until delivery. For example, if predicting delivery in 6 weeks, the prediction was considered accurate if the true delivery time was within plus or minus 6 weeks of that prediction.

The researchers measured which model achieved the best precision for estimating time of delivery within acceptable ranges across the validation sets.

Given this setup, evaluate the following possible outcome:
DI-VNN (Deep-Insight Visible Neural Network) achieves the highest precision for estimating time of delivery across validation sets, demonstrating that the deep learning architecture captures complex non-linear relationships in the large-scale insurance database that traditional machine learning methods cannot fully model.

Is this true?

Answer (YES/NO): NO